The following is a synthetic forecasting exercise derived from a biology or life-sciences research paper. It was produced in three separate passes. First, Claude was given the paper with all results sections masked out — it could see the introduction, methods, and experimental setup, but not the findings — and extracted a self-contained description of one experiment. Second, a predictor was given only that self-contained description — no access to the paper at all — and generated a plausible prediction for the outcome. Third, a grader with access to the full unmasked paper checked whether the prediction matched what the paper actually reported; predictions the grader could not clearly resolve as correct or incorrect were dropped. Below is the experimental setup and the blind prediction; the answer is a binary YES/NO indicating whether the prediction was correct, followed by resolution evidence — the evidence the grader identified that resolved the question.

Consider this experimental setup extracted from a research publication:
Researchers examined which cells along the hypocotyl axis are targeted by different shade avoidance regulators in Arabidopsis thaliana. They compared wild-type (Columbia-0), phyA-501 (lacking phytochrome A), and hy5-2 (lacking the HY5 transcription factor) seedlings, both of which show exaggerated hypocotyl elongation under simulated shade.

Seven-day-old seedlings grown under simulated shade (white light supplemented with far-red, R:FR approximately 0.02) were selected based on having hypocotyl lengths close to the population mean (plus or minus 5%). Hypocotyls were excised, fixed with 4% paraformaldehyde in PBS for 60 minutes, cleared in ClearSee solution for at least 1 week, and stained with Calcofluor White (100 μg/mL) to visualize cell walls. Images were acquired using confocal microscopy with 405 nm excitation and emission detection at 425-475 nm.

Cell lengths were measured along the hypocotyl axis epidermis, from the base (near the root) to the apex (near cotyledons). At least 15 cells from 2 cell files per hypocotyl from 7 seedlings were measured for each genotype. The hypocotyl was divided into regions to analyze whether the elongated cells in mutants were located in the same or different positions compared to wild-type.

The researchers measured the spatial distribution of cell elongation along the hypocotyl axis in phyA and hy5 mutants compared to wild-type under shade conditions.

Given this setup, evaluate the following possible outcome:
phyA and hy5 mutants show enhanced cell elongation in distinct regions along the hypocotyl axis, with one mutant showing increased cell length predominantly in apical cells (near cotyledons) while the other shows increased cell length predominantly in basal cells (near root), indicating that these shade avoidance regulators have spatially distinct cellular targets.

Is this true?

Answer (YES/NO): NO